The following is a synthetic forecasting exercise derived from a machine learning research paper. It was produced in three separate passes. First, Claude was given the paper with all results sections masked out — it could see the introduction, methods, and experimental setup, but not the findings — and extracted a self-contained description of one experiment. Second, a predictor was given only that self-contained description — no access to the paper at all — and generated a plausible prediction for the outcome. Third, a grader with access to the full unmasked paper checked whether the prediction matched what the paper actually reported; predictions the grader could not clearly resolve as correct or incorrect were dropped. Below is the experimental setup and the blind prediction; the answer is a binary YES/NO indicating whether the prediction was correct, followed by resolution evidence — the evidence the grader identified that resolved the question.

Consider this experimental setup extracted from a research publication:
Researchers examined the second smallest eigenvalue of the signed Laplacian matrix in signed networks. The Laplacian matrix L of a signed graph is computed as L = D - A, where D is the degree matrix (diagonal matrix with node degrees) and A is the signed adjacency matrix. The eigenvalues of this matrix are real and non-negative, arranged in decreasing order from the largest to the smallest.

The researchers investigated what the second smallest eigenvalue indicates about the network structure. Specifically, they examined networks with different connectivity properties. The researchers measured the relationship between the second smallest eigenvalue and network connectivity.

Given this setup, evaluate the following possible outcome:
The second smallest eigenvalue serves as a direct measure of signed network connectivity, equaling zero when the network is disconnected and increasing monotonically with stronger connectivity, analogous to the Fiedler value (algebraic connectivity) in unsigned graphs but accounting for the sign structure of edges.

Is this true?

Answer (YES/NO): NO